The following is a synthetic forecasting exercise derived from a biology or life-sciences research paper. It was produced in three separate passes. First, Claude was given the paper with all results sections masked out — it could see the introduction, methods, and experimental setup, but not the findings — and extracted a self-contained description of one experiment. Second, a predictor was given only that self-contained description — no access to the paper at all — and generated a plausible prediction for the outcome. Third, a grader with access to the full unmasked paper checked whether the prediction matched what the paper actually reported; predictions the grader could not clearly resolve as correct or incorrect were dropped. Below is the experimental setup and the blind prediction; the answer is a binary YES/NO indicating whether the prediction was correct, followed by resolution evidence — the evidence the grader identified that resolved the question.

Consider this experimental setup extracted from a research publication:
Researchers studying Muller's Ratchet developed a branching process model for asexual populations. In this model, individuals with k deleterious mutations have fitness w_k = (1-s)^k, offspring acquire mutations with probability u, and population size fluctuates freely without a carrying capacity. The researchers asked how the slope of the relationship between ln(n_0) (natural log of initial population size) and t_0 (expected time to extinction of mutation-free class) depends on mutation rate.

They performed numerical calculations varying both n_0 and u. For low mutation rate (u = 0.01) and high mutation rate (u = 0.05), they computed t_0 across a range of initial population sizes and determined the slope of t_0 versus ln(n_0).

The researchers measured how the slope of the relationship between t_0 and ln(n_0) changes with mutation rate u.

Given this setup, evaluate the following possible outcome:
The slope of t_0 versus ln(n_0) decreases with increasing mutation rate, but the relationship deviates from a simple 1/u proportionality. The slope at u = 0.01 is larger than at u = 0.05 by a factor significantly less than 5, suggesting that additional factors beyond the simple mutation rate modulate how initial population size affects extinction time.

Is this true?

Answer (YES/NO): NO